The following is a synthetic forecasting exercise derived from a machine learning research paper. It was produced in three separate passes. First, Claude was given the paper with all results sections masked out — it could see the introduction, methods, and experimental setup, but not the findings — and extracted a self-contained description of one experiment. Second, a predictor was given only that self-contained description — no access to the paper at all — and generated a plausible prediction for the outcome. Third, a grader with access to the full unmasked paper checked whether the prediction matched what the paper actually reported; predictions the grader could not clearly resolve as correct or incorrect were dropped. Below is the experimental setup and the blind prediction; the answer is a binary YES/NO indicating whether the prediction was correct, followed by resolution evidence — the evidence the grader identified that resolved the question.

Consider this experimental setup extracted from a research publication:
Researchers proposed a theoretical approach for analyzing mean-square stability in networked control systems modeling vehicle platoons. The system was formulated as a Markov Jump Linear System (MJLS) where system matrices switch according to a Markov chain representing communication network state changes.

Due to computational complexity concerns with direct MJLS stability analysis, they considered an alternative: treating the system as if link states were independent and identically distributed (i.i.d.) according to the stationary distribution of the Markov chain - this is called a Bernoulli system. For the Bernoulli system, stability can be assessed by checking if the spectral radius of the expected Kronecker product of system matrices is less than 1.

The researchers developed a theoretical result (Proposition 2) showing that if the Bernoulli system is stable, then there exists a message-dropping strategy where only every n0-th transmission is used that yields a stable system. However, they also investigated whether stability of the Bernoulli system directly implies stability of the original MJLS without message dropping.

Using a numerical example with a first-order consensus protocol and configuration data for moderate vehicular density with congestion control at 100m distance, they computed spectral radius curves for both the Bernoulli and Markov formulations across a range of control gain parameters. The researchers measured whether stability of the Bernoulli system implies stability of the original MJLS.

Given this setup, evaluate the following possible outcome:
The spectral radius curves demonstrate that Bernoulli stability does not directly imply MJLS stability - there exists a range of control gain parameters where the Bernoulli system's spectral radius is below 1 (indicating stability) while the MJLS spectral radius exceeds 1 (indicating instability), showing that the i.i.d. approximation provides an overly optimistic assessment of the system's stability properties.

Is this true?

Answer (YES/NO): NO